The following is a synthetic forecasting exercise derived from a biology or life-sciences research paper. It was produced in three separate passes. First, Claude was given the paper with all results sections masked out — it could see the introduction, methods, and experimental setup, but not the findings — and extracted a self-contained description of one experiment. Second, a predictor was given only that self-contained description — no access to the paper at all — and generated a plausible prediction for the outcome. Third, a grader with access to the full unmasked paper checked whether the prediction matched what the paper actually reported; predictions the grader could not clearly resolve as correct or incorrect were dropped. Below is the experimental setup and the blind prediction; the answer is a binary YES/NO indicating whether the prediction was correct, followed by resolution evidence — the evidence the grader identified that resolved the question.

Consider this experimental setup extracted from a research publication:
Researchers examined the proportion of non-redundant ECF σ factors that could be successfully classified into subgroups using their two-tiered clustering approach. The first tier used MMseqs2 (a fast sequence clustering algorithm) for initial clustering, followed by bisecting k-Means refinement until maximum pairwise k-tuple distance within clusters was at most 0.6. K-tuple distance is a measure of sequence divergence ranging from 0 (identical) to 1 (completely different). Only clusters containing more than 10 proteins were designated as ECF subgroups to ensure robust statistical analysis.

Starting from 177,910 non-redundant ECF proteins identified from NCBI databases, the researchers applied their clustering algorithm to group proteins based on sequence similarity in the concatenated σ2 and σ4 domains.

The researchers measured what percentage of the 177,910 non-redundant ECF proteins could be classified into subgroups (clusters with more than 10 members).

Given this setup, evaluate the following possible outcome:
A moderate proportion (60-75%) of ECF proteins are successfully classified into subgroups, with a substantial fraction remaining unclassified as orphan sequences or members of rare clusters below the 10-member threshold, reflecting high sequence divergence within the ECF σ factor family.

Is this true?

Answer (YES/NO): NO